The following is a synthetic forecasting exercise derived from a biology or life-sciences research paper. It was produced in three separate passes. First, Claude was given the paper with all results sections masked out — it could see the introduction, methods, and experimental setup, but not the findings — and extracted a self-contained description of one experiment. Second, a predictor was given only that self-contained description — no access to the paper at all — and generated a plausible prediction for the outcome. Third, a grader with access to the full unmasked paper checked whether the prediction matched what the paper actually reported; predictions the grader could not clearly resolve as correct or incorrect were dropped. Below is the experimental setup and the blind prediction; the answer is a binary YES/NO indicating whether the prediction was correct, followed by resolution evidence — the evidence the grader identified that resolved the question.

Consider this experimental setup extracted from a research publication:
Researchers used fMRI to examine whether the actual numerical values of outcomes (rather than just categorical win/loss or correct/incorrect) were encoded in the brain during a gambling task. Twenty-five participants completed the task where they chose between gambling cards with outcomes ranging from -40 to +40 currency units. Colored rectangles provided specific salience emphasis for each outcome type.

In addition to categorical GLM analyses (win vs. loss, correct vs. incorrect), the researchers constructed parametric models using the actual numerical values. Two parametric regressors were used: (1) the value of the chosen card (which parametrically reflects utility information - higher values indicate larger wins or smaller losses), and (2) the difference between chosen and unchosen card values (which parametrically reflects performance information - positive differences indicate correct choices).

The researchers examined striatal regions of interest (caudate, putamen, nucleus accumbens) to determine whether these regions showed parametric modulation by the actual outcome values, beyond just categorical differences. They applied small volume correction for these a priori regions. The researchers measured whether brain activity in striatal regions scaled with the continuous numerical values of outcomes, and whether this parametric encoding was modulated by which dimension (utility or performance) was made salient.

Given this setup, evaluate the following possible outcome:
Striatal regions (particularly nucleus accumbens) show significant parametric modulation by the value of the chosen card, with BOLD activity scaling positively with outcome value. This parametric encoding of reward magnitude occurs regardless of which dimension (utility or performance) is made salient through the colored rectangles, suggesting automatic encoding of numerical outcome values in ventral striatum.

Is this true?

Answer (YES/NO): NO